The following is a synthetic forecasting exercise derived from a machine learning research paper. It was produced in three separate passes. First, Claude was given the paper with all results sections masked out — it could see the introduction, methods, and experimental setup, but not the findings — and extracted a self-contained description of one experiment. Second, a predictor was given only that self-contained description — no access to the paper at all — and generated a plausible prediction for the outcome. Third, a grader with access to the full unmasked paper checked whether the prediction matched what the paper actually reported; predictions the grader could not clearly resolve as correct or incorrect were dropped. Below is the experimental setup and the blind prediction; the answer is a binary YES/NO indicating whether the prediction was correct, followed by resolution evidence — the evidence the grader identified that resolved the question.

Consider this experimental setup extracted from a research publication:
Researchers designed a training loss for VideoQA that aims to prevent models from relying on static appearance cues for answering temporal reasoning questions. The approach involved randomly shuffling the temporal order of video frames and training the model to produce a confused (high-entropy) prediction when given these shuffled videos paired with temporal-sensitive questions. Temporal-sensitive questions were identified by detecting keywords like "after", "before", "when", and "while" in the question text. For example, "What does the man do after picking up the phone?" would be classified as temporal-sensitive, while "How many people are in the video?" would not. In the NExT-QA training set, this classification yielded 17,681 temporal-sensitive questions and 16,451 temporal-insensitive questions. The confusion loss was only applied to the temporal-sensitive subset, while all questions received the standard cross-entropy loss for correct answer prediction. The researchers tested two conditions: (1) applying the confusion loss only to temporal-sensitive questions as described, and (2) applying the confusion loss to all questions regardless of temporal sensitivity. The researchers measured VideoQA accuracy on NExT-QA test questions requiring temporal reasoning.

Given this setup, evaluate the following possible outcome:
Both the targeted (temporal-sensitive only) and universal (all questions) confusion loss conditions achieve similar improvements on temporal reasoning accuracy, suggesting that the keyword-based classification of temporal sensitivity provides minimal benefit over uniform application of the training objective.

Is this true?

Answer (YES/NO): NO